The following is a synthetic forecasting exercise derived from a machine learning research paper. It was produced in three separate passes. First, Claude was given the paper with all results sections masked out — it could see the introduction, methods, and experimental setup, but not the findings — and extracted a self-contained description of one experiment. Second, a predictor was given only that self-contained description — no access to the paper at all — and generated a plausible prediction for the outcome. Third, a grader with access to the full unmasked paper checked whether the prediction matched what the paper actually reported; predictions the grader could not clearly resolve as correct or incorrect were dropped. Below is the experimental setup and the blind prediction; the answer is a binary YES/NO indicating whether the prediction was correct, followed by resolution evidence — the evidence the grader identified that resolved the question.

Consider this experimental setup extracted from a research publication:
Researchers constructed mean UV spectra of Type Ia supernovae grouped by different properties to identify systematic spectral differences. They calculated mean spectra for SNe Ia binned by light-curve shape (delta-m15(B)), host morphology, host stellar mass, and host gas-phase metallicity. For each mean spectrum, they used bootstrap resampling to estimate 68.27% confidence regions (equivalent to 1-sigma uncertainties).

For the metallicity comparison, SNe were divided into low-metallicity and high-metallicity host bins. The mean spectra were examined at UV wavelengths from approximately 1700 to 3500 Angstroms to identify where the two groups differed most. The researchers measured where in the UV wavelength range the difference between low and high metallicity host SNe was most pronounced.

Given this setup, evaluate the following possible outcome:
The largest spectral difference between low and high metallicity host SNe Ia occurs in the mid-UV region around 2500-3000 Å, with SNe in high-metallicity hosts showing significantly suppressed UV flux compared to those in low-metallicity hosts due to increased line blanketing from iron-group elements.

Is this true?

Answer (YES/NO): NO